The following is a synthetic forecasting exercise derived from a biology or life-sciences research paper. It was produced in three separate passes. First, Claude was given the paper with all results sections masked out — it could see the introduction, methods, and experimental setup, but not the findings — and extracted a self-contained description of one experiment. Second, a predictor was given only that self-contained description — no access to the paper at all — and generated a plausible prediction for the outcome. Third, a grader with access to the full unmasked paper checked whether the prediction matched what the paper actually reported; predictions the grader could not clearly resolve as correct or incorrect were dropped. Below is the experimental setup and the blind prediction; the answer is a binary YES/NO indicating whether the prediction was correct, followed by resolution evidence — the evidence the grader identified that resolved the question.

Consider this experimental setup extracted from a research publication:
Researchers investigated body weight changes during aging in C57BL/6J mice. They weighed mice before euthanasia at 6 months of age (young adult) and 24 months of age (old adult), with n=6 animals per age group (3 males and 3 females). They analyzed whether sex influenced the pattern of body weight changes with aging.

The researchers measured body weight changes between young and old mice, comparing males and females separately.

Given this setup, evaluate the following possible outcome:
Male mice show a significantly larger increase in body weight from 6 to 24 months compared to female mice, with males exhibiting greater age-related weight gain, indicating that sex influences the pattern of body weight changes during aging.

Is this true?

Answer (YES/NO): NO